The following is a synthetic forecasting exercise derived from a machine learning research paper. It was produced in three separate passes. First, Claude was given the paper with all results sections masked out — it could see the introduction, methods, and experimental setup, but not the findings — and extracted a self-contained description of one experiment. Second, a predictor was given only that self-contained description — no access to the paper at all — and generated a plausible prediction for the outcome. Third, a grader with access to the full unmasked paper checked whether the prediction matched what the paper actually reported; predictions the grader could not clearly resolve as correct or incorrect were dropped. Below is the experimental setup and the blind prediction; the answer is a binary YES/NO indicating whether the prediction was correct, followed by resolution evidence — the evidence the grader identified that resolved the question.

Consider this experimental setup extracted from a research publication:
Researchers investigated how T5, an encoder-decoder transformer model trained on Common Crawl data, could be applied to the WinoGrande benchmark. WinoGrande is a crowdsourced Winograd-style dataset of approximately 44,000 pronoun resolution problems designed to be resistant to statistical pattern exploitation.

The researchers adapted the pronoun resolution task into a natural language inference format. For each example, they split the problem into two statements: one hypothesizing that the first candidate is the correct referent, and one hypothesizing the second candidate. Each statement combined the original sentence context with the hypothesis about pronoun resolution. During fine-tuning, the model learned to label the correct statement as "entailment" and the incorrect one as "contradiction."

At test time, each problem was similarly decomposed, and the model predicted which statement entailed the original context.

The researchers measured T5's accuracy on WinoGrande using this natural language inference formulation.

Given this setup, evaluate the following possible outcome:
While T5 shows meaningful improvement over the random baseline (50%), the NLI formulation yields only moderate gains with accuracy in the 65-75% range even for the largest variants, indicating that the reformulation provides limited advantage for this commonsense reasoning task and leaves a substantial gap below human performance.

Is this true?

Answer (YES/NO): NO